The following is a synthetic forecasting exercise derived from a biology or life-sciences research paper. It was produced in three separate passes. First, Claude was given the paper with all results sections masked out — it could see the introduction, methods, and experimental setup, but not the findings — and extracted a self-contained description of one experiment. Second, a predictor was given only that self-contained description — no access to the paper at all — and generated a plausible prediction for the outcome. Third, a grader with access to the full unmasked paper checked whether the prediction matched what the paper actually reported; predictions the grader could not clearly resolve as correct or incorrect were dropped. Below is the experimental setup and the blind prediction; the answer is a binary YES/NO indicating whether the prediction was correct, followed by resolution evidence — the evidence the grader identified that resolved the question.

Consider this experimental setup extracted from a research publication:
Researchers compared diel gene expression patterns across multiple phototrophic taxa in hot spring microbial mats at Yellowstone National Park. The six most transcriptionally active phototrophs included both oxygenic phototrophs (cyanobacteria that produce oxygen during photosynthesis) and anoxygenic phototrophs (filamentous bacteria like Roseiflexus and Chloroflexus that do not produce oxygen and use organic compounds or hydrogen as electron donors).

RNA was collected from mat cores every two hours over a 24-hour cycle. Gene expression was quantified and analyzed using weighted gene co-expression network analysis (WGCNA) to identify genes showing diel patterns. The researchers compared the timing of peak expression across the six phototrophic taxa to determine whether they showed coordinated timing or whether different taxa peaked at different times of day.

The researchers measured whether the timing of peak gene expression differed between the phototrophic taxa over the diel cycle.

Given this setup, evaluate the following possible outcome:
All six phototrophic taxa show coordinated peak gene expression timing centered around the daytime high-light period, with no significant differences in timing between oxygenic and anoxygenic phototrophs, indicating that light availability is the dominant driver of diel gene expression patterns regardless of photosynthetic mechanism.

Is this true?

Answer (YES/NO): NO